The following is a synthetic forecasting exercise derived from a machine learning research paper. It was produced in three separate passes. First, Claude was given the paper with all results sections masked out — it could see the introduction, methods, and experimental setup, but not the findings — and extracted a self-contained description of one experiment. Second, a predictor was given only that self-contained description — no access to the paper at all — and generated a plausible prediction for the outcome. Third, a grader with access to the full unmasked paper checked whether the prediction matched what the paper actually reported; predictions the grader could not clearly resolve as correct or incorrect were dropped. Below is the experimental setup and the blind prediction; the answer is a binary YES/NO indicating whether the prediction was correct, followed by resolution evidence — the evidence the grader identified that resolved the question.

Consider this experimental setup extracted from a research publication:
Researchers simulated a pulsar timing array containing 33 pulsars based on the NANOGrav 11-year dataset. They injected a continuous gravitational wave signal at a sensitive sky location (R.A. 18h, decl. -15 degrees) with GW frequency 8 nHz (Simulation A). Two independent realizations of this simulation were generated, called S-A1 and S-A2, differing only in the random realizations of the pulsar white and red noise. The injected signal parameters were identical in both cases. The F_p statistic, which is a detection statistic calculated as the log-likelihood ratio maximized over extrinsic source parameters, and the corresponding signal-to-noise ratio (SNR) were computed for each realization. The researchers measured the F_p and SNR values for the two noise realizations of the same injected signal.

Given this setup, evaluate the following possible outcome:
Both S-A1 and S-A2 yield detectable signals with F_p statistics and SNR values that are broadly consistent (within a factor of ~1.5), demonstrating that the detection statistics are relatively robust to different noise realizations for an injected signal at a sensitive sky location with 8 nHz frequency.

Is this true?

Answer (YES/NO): YES